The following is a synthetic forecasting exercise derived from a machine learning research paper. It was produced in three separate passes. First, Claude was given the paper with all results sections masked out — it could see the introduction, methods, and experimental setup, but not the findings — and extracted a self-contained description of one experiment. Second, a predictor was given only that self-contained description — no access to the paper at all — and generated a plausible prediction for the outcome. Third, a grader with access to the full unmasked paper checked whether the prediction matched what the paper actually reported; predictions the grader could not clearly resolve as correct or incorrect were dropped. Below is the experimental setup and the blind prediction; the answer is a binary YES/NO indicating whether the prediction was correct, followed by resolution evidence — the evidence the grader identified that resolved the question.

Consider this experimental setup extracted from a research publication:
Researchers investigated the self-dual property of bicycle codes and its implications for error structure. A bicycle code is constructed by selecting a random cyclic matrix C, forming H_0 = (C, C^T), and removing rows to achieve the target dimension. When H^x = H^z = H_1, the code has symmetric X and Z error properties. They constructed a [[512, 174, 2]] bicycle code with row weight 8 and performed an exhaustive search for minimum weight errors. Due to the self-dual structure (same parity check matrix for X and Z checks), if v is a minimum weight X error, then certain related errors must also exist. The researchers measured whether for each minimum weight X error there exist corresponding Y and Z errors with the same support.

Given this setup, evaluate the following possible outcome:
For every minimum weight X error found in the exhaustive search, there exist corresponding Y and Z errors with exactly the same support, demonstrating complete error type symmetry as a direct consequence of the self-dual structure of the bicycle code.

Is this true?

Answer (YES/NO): YES